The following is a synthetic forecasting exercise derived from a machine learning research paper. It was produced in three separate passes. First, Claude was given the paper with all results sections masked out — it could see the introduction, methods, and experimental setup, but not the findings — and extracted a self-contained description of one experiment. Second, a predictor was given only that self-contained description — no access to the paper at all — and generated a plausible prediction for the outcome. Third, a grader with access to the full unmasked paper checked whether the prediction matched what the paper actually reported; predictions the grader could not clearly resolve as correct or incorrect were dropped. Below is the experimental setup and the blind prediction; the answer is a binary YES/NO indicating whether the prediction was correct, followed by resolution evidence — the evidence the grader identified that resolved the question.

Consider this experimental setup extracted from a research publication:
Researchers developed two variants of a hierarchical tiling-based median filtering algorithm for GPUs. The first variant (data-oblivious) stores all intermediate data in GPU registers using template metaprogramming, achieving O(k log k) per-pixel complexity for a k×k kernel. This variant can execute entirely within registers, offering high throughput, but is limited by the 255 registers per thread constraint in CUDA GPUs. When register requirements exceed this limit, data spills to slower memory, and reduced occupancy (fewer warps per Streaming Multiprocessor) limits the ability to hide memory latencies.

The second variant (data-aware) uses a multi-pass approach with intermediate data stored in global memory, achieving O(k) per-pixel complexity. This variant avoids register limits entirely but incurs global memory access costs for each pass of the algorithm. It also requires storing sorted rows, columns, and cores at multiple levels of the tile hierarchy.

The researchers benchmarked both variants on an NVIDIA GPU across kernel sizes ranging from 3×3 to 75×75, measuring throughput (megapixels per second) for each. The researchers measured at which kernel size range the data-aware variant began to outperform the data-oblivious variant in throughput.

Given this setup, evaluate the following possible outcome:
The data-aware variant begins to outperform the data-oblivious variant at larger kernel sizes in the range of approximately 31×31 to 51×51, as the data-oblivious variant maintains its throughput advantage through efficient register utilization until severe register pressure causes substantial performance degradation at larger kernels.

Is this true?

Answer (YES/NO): NO